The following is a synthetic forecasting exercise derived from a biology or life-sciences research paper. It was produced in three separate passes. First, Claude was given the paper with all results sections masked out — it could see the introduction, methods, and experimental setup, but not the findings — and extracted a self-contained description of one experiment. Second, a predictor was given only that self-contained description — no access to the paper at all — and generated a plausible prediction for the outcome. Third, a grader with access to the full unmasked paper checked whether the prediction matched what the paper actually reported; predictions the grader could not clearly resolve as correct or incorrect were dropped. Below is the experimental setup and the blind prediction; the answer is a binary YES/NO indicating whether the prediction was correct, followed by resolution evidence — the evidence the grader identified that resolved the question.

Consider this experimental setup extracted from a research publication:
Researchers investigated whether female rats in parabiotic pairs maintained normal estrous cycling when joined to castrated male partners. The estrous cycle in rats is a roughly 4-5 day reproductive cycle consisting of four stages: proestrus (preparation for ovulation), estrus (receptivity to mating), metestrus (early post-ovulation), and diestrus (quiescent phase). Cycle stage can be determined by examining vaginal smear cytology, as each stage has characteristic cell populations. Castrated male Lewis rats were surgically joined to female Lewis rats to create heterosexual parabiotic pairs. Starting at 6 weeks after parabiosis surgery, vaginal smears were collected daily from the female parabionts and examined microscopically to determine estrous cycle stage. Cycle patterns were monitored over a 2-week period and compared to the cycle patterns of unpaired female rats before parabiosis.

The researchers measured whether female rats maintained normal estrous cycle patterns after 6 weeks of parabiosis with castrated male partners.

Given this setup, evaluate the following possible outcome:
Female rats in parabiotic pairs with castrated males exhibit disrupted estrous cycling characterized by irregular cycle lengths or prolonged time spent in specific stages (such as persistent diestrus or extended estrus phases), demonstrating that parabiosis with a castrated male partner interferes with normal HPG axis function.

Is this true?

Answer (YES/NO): NO